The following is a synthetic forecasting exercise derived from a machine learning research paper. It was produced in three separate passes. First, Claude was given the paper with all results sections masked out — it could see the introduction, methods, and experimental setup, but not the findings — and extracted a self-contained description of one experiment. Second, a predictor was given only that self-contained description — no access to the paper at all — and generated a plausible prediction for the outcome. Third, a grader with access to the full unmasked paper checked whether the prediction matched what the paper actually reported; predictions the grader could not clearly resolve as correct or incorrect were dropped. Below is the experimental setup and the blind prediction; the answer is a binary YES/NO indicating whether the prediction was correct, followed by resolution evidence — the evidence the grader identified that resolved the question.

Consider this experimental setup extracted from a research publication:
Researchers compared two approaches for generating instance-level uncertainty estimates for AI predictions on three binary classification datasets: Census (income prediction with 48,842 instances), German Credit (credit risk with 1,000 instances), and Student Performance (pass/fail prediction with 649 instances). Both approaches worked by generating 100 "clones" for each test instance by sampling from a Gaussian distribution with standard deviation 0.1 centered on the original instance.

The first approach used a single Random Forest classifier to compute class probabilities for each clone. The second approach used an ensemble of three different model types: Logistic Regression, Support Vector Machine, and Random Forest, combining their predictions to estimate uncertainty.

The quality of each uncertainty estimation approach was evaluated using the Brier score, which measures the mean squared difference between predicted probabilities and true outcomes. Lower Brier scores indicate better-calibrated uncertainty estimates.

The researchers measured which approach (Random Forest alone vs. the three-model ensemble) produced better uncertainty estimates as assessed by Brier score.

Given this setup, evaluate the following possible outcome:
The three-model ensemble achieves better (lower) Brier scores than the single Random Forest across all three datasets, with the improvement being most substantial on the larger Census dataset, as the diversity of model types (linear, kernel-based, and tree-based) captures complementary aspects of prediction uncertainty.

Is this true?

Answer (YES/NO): NO